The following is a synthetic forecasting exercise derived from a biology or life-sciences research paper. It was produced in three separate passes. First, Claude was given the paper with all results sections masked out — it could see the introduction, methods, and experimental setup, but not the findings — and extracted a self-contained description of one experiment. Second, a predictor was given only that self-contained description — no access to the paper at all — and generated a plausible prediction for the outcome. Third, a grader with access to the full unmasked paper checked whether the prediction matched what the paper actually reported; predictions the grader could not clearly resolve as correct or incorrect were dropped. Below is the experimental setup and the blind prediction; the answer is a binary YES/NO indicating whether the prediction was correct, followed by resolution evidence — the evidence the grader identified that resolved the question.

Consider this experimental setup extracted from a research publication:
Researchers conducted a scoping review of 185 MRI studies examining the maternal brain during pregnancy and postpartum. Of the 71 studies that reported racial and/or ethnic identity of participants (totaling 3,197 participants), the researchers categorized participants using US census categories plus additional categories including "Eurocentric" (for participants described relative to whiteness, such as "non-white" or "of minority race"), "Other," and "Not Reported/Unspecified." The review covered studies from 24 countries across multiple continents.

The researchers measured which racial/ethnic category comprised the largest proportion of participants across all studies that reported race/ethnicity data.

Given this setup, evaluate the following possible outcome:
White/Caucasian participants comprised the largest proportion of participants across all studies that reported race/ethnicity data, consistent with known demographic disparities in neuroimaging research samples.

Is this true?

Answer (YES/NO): YES